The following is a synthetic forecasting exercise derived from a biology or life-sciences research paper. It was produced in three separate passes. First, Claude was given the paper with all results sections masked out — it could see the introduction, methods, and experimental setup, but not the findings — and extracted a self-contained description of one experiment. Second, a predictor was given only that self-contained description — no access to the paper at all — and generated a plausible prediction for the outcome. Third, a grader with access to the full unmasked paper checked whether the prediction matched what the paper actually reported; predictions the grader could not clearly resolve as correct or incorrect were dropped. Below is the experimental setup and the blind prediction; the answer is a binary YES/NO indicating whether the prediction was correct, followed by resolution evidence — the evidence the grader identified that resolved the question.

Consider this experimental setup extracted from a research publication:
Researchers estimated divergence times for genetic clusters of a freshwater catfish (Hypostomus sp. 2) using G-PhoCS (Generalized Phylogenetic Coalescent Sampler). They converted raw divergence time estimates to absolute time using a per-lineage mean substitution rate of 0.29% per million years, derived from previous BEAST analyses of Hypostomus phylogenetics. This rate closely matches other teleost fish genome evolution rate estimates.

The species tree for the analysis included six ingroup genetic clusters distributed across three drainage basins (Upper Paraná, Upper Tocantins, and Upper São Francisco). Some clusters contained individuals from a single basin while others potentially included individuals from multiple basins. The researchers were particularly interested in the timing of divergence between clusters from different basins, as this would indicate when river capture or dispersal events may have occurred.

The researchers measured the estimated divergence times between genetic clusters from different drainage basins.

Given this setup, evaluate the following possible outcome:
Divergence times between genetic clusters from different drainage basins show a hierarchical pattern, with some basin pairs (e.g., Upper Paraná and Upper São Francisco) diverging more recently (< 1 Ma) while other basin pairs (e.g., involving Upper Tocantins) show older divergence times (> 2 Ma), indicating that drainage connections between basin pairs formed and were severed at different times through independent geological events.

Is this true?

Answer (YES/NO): NO